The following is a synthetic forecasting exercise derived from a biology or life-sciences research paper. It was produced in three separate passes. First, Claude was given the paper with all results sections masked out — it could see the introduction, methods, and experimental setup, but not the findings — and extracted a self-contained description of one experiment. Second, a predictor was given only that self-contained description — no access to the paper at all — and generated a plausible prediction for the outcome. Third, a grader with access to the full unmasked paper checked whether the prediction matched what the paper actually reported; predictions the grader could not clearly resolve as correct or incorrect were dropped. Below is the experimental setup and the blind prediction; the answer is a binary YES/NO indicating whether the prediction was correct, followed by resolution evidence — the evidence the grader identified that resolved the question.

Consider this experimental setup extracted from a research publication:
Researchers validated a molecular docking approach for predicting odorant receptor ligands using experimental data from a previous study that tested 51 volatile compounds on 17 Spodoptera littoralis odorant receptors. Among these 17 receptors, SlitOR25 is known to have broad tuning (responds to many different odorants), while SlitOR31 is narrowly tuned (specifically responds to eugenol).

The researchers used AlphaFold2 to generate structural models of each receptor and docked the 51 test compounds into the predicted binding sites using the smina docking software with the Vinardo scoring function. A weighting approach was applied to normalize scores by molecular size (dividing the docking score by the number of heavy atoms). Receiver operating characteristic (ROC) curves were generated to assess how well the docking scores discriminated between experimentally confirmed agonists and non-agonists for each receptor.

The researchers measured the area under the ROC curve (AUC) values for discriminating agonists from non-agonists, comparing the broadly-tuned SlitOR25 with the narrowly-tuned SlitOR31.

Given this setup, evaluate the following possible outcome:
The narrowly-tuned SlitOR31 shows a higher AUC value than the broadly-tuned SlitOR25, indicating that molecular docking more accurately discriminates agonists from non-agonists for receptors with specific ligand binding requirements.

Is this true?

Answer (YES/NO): NO